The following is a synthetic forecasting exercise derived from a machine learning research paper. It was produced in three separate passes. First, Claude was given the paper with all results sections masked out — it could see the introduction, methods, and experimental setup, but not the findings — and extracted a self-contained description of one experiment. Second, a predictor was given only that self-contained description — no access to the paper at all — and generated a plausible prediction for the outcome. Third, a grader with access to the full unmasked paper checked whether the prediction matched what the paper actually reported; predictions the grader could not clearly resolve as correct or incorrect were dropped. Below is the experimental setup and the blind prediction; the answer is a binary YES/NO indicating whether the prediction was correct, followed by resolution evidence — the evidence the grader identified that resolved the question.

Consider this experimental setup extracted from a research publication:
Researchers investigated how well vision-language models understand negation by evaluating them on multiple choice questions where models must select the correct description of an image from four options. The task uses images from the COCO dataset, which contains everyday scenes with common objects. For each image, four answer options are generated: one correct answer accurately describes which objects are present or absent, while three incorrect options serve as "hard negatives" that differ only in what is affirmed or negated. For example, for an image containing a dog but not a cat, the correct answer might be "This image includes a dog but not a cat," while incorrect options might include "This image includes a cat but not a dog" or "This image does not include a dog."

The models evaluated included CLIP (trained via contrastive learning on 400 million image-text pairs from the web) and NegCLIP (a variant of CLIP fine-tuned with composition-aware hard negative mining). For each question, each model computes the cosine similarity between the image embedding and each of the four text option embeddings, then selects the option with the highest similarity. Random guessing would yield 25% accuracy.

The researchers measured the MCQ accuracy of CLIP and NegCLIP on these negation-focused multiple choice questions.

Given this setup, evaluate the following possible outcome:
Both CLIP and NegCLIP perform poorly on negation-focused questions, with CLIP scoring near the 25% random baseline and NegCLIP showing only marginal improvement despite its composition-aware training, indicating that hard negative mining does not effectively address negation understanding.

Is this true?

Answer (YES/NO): NO